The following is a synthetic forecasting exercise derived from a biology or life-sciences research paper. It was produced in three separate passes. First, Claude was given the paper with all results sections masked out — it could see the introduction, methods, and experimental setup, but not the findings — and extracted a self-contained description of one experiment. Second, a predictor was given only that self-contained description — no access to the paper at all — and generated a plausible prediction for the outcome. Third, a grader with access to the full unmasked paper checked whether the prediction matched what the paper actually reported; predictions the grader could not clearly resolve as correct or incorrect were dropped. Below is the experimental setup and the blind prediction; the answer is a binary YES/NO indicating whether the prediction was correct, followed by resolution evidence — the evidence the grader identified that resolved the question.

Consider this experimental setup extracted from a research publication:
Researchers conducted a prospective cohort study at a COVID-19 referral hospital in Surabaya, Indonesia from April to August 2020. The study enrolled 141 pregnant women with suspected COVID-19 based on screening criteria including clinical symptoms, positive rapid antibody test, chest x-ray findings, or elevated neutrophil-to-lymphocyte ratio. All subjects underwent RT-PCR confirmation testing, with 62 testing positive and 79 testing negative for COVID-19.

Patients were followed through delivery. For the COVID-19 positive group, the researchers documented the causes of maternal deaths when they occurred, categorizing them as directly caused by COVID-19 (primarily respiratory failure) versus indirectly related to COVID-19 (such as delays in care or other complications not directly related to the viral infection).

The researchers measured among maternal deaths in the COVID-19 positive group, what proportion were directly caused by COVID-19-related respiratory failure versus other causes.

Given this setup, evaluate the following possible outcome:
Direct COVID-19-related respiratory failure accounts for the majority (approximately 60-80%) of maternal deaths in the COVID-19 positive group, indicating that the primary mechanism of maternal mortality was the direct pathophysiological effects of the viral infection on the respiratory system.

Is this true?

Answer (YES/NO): NO